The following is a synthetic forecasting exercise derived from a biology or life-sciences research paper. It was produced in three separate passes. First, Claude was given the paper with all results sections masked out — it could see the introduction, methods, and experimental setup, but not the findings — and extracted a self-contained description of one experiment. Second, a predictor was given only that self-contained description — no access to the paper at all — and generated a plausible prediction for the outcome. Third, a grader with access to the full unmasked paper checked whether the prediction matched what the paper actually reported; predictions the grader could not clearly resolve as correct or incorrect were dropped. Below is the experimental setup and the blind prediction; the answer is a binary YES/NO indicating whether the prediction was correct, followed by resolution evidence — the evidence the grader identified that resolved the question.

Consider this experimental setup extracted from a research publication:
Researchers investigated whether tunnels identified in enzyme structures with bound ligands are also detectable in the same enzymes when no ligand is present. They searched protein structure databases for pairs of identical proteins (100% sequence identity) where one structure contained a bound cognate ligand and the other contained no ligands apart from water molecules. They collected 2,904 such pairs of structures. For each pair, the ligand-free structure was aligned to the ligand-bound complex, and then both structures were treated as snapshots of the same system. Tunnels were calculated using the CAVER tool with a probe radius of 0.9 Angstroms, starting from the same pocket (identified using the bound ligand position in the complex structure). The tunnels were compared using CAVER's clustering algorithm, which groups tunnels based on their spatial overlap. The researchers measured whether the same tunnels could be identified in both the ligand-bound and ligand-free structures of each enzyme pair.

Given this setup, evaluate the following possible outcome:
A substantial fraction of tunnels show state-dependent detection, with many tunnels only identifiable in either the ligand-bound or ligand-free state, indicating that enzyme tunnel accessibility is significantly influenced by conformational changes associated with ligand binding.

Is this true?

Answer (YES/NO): YES